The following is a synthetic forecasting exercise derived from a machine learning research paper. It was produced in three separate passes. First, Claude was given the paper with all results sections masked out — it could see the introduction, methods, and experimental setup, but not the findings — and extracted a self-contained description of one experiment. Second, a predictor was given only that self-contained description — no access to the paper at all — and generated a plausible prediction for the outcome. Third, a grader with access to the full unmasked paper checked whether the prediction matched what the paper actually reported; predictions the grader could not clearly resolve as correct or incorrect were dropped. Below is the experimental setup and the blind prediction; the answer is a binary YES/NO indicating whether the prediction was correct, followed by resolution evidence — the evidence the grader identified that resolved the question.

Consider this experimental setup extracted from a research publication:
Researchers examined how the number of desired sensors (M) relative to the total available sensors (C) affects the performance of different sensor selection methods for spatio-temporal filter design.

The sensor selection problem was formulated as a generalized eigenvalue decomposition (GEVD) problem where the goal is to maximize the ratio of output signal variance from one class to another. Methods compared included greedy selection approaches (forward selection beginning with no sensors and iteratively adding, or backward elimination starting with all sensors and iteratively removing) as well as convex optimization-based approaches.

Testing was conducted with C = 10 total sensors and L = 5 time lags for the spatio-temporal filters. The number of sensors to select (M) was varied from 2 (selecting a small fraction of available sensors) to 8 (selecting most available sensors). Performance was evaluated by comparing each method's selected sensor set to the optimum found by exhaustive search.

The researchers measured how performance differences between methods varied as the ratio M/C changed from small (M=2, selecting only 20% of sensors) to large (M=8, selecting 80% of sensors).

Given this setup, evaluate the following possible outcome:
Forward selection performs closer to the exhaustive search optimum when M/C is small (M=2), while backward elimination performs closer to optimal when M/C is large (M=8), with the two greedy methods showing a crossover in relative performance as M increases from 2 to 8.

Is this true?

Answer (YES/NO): YES